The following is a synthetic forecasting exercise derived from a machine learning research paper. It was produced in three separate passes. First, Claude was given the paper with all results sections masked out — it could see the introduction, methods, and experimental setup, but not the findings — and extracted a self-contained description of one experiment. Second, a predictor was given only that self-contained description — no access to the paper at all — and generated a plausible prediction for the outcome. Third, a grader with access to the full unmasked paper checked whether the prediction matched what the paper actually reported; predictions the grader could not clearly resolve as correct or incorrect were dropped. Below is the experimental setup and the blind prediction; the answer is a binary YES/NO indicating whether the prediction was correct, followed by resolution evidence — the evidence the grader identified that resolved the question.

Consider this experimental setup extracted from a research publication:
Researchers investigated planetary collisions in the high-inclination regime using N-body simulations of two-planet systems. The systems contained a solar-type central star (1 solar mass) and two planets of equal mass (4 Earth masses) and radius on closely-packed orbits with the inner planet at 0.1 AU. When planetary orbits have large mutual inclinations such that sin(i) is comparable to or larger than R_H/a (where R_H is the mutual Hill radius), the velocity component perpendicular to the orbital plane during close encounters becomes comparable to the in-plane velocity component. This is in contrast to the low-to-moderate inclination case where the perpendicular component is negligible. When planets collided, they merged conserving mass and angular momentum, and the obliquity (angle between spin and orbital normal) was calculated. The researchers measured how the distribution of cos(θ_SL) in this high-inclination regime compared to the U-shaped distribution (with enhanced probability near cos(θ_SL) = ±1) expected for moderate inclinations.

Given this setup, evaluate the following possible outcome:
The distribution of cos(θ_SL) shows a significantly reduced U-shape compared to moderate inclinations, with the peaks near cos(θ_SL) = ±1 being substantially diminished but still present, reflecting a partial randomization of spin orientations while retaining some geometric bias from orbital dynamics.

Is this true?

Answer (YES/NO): NO